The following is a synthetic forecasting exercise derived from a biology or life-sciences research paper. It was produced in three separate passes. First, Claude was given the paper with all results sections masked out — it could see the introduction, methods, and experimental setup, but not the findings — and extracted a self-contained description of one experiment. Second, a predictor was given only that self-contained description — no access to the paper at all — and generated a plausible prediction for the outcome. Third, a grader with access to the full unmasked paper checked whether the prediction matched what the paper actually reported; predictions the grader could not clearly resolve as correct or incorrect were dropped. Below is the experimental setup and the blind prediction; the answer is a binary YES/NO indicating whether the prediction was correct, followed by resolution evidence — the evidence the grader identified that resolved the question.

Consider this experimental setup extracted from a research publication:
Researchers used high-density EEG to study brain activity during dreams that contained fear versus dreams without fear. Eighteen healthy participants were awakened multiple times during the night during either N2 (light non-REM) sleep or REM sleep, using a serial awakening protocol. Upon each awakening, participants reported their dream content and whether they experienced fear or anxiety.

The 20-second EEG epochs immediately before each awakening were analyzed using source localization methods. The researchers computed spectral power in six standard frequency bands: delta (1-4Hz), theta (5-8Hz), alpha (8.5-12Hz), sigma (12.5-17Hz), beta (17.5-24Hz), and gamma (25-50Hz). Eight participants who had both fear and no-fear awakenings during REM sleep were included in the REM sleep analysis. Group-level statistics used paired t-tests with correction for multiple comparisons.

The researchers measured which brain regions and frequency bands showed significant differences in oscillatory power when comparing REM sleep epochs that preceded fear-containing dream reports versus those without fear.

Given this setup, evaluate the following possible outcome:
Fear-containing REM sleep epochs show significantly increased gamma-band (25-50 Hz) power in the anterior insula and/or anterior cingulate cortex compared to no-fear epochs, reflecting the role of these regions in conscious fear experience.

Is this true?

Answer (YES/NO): NO